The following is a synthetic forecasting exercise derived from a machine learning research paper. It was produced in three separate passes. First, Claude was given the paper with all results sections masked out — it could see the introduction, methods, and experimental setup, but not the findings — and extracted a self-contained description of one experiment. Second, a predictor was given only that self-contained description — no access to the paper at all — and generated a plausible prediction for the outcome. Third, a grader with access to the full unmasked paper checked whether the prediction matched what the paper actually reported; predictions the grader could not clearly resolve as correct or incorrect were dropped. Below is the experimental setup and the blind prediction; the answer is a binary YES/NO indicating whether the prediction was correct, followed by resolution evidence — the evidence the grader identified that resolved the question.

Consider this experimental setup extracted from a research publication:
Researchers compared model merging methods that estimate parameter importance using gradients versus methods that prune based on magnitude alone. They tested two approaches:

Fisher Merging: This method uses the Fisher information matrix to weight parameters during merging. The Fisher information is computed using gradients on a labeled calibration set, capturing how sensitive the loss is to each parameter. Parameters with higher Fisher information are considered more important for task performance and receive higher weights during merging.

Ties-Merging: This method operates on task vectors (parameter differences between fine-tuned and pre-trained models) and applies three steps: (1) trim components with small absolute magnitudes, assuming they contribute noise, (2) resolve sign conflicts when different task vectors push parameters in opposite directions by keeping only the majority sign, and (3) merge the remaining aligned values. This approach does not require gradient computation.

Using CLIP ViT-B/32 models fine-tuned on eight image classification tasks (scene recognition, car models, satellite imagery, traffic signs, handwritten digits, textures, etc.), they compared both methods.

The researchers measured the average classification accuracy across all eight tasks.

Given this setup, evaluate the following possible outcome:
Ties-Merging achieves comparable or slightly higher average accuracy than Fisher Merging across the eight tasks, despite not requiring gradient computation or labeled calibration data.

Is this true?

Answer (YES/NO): NO